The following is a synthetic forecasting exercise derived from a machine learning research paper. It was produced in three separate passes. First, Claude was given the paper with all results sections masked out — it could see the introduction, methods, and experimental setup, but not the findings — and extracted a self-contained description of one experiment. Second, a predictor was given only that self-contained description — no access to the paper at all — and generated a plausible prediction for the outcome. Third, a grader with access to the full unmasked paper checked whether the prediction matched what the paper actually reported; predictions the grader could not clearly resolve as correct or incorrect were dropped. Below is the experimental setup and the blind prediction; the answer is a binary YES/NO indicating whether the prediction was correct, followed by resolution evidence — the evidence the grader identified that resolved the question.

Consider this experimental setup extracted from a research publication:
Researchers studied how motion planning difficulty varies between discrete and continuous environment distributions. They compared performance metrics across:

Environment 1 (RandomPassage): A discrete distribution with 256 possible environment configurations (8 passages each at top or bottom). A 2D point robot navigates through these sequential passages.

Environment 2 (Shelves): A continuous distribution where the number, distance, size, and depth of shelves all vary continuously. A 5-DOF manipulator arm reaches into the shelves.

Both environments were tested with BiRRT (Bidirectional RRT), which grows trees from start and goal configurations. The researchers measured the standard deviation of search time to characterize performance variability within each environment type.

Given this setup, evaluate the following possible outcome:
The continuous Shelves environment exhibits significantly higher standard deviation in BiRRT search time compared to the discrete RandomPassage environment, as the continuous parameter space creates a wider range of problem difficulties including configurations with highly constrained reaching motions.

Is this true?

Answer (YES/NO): YES